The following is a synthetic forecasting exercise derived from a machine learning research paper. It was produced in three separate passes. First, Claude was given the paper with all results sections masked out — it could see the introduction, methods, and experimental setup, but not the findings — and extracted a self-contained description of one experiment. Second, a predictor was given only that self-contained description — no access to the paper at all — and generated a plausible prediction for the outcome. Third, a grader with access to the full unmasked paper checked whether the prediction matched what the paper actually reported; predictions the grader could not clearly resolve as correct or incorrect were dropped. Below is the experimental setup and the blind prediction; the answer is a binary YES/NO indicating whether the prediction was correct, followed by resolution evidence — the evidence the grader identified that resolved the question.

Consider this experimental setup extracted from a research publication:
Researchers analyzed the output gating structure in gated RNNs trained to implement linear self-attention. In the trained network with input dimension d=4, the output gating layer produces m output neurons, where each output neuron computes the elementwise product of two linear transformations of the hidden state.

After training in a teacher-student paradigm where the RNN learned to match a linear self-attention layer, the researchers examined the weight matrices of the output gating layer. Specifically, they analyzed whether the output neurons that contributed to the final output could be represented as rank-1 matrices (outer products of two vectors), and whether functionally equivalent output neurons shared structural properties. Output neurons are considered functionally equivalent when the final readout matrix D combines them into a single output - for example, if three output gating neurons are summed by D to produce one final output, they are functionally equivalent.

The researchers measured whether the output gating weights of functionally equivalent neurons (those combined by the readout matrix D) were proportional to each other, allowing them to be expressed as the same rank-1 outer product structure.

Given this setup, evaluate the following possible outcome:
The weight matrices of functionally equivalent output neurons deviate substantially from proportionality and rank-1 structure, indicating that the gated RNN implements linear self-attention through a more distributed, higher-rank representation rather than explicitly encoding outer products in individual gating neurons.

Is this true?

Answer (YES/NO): NO